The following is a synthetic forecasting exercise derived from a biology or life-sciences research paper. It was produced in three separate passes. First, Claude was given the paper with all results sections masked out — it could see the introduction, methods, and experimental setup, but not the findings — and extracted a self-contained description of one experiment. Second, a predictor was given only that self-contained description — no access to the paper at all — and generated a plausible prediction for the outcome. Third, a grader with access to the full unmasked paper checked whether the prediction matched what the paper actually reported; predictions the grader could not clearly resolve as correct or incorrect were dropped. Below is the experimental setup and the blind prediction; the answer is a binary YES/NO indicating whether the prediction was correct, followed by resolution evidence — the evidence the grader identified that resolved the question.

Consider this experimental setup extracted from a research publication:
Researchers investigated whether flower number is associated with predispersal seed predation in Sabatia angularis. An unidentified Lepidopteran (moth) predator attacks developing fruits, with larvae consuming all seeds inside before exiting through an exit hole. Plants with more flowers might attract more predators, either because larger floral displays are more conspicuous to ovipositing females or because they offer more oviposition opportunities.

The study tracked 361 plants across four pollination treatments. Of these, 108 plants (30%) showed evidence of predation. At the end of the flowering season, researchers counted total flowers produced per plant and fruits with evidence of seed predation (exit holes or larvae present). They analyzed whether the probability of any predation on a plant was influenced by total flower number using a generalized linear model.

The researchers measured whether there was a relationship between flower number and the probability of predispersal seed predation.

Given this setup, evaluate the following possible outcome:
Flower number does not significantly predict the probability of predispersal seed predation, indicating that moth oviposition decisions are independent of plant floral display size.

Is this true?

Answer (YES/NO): NO